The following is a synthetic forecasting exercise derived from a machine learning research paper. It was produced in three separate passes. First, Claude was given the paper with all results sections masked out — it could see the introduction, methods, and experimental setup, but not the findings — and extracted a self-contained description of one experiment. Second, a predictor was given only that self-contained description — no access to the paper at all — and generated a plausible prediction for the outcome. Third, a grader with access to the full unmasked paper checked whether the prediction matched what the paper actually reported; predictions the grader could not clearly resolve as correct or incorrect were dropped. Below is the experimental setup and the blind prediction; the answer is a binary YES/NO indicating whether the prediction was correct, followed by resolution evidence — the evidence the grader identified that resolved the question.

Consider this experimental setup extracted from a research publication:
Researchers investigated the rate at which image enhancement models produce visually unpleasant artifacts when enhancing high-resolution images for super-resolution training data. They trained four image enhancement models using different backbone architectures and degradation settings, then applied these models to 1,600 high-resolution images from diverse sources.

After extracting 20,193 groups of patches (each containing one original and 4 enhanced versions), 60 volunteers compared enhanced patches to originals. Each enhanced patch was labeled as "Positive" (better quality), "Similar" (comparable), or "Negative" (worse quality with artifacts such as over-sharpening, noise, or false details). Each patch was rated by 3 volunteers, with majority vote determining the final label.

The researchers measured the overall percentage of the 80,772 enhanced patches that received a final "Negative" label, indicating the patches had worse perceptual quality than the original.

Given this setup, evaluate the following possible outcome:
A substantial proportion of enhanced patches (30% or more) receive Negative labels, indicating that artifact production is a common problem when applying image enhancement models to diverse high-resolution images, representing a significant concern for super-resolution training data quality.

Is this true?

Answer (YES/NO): NO